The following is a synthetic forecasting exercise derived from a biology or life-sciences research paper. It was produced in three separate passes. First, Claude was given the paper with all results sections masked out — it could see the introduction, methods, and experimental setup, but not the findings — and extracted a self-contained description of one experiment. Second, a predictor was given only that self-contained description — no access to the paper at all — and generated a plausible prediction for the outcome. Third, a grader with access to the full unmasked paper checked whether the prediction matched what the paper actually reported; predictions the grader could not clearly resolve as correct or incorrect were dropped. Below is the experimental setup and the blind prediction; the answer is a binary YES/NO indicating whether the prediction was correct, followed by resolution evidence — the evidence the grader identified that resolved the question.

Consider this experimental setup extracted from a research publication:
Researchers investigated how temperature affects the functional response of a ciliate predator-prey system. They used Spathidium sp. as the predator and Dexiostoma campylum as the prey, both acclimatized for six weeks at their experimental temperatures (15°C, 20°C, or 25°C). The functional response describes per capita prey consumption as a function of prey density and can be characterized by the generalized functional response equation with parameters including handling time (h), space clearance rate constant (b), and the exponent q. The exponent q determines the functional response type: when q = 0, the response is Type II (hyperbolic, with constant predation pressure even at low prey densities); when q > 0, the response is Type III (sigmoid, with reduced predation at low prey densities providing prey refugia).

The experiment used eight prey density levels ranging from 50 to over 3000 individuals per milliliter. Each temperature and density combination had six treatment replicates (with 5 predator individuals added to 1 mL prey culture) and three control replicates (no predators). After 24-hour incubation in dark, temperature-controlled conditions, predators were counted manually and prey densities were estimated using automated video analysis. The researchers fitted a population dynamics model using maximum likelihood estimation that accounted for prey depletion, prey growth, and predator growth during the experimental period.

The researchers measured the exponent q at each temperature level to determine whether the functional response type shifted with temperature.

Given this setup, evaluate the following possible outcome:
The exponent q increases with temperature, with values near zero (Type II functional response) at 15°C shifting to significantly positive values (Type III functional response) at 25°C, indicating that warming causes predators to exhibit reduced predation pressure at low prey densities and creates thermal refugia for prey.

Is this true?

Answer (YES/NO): NO